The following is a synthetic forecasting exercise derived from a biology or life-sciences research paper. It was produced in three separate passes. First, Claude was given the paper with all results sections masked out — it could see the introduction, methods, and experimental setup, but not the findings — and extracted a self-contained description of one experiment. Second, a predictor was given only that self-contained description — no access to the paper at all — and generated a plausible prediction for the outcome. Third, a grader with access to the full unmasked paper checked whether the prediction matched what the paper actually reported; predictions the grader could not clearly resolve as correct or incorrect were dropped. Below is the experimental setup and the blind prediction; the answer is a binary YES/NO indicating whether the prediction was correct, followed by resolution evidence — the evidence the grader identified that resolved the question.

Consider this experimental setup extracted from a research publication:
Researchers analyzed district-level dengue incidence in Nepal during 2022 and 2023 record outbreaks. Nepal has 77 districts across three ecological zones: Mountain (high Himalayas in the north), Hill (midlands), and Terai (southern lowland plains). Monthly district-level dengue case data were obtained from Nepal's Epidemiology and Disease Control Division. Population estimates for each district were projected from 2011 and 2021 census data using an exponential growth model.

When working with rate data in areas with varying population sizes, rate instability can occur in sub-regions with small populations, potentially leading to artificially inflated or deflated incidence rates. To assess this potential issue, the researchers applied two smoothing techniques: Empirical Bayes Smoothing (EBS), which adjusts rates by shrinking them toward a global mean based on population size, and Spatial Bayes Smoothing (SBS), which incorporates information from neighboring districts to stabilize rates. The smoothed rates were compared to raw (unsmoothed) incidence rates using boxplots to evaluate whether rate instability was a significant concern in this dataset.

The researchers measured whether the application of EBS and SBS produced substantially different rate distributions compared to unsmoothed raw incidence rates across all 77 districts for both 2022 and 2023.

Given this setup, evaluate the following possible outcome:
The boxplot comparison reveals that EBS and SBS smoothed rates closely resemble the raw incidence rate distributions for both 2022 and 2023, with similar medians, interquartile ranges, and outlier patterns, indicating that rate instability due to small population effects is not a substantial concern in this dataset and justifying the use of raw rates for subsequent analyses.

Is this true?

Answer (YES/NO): YES